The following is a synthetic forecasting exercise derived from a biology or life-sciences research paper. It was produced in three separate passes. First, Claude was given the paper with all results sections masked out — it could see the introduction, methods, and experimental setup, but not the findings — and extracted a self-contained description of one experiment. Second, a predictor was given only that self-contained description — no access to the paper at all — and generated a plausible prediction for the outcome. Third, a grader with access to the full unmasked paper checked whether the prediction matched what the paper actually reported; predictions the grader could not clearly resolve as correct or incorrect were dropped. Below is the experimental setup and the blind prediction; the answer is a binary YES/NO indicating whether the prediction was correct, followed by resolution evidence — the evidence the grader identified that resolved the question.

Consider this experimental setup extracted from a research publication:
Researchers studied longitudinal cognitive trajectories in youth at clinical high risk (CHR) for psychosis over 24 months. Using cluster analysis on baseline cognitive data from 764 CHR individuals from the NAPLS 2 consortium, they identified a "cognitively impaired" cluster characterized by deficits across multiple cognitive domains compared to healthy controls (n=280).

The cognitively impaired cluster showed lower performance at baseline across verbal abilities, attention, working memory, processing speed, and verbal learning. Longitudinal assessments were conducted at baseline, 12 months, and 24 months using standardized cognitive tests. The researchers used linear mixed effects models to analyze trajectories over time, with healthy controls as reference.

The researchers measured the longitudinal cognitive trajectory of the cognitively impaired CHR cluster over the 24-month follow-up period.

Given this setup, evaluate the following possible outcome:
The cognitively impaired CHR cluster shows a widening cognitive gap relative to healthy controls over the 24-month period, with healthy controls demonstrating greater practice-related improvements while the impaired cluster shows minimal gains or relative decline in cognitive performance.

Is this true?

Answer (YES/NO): NO